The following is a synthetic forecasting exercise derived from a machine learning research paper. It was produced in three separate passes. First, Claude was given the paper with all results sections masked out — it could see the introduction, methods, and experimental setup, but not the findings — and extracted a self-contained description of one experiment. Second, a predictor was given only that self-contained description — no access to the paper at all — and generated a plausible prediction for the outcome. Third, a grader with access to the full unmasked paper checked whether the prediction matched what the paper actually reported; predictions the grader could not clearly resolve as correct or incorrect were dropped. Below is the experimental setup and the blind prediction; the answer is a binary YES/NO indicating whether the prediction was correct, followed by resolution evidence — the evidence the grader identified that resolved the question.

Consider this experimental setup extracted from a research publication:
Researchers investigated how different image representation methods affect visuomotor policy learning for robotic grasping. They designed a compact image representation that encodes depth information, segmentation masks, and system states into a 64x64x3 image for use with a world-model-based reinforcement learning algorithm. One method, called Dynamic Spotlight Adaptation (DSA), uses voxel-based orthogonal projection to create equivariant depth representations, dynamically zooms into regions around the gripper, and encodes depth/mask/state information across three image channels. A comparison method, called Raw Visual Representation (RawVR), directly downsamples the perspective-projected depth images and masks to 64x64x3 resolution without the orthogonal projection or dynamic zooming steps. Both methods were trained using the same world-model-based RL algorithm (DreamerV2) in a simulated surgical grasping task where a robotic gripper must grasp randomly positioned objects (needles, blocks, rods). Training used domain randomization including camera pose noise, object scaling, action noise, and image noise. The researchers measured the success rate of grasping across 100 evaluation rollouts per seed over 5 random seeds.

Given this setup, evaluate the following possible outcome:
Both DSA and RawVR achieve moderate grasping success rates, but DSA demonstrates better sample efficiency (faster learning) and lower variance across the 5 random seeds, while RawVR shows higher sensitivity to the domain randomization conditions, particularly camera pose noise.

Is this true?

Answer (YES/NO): NO